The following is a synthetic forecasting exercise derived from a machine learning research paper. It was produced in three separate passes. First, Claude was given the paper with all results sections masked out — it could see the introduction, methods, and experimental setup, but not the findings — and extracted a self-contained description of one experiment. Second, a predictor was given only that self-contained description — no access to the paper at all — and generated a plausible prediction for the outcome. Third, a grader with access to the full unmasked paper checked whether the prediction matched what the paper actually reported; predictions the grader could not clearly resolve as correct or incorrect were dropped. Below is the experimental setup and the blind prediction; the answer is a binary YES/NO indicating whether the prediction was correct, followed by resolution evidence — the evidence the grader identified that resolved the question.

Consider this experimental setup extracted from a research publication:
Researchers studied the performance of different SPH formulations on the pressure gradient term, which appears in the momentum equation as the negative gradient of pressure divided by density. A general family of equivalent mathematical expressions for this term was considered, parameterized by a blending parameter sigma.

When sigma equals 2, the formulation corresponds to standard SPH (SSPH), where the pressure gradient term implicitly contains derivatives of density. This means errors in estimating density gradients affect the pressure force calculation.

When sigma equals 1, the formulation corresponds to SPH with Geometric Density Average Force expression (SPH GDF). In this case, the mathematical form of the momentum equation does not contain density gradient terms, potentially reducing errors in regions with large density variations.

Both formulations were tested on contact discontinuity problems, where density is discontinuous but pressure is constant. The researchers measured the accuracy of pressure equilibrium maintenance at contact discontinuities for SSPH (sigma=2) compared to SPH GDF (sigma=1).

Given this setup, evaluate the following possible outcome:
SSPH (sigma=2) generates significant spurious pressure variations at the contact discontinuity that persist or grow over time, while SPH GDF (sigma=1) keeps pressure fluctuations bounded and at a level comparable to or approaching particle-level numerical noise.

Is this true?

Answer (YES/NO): NO